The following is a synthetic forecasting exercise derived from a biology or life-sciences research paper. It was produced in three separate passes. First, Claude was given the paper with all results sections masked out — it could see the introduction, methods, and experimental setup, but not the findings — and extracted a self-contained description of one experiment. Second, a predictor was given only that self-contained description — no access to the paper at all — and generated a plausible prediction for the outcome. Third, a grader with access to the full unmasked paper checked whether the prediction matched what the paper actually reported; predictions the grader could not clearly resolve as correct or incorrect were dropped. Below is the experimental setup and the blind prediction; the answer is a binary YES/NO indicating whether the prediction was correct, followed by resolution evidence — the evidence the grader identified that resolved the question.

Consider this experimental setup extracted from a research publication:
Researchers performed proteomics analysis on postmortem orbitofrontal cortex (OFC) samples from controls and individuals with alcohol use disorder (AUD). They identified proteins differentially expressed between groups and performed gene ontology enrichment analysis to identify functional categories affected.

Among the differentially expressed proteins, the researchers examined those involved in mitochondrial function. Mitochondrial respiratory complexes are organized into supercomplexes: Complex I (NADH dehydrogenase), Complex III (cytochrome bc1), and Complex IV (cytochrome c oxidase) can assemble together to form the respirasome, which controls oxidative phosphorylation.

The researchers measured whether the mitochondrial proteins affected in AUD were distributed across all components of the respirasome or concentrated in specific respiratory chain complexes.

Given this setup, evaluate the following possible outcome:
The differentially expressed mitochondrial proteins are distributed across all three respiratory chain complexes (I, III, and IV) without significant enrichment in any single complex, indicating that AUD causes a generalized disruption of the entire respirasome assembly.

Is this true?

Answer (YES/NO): YES